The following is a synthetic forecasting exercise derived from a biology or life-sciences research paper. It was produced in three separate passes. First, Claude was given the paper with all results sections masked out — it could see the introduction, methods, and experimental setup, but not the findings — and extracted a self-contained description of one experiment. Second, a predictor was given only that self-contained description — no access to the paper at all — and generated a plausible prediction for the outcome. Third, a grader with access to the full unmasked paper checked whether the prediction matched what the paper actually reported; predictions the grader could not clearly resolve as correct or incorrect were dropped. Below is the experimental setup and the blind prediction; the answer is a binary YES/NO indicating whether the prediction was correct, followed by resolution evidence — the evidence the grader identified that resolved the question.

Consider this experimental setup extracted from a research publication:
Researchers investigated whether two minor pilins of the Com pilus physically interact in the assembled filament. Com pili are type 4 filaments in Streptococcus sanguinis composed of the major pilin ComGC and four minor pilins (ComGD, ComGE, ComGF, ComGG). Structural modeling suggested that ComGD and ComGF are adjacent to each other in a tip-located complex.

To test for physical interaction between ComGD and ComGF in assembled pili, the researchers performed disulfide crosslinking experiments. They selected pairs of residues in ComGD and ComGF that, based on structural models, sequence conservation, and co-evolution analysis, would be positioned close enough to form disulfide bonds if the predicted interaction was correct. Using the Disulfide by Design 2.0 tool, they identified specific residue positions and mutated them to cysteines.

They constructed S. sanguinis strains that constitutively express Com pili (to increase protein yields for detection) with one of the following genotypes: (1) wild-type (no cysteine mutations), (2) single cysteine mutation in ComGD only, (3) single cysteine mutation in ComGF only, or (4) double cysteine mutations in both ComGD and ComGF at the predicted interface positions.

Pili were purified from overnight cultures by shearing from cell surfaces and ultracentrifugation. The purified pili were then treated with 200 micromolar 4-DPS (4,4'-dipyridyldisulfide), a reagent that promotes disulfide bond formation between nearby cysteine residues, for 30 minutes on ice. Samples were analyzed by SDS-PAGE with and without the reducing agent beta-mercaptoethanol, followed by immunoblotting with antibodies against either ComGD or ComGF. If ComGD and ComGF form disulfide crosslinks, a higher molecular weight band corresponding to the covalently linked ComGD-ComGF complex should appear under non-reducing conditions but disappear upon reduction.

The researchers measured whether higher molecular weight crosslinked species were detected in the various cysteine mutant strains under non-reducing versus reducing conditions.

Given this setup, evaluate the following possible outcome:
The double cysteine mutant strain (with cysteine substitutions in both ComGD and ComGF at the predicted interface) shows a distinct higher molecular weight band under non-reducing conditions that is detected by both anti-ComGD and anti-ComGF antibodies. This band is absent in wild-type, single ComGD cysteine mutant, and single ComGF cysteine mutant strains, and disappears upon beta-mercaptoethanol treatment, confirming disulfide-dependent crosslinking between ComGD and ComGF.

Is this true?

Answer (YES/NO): YES